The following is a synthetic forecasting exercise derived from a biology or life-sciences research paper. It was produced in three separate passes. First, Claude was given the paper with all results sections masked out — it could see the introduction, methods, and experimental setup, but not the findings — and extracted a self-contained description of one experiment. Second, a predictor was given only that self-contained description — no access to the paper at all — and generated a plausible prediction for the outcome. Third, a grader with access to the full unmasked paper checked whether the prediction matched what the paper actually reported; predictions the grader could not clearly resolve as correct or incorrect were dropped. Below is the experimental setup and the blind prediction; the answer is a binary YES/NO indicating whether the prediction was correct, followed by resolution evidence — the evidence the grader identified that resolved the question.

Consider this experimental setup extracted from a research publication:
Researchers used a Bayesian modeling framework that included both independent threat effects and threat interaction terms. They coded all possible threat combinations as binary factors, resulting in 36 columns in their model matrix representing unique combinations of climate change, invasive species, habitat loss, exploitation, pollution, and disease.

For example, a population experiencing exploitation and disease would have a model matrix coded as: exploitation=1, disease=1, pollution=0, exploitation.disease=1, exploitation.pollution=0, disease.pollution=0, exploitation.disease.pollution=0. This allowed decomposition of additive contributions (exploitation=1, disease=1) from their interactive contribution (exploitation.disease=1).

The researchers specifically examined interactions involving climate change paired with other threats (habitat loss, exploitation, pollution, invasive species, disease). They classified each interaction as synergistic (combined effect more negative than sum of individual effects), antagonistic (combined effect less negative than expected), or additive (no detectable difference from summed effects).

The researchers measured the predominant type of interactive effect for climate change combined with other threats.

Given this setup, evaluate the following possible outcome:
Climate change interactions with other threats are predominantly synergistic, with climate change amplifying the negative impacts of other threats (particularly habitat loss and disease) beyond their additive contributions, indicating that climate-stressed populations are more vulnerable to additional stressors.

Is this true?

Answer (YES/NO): NO